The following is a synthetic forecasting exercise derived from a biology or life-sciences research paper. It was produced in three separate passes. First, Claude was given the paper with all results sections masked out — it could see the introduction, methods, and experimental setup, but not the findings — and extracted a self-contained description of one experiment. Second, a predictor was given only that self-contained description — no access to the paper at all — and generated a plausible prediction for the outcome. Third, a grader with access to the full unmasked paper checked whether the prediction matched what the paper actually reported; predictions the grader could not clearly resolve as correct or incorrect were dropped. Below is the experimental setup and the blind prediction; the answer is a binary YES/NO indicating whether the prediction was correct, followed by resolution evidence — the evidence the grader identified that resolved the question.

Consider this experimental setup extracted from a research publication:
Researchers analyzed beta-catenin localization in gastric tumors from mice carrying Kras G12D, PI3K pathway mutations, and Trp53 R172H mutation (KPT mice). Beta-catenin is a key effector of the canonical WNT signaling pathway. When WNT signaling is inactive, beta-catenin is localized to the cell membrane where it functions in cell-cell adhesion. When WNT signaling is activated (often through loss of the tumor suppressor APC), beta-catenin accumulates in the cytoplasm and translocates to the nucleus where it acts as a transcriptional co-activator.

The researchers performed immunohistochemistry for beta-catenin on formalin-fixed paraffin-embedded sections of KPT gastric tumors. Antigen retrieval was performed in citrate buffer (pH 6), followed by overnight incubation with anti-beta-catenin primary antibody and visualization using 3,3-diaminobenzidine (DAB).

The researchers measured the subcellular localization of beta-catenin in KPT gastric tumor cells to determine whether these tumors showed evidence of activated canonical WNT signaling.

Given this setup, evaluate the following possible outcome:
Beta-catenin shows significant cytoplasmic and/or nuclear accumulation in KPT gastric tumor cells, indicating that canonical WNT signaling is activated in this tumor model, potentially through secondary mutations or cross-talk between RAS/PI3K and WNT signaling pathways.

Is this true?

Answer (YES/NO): NO